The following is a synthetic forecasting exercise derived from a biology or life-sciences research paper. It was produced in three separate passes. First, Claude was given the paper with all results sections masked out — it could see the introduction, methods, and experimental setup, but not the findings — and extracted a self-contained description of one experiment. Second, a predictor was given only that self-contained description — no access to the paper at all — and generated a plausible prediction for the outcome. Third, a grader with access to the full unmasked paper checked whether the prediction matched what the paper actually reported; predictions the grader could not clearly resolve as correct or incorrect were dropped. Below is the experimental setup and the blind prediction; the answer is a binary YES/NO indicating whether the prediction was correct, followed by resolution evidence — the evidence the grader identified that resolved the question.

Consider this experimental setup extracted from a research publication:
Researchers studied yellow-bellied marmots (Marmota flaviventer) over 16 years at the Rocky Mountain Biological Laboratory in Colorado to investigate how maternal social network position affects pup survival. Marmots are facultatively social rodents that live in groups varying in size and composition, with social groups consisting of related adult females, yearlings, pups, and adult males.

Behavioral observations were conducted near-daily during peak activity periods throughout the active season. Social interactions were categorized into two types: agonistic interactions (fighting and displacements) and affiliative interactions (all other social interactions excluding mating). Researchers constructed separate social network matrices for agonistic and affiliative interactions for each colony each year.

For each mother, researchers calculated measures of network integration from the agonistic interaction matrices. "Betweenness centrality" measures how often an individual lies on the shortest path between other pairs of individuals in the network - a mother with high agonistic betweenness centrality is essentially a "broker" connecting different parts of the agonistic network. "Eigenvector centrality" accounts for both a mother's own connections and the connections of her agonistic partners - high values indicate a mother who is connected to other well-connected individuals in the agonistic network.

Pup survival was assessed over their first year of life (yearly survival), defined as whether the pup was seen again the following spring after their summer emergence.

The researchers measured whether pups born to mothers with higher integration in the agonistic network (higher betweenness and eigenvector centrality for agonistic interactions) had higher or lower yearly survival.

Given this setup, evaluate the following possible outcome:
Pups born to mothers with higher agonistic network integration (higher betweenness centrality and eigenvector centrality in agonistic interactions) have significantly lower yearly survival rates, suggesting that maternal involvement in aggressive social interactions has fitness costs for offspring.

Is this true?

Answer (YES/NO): NO